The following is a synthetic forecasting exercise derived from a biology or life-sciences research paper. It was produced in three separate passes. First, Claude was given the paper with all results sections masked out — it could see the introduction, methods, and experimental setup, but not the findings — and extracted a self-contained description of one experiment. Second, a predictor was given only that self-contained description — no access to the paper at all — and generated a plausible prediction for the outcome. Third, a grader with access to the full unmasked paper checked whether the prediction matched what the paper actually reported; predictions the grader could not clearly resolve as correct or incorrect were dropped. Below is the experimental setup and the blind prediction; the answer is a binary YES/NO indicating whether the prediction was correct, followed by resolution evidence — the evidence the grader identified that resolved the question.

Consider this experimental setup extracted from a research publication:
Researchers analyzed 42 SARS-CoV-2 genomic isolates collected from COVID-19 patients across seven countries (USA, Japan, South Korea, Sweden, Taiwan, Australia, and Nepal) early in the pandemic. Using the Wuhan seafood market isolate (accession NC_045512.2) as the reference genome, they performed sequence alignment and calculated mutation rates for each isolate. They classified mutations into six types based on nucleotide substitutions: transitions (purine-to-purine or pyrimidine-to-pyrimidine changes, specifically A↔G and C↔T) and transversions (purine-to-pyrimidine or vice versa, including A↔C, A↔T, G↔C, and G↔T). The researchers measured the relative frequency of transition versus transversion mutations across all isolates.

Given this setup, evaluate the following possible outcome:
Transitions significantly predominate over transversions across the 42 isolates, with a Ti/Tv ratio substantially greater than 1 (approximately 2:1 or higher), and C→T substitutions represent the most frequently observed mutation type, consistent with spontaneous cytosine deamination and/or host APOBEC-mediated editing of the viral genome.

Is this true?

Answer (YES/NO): YES